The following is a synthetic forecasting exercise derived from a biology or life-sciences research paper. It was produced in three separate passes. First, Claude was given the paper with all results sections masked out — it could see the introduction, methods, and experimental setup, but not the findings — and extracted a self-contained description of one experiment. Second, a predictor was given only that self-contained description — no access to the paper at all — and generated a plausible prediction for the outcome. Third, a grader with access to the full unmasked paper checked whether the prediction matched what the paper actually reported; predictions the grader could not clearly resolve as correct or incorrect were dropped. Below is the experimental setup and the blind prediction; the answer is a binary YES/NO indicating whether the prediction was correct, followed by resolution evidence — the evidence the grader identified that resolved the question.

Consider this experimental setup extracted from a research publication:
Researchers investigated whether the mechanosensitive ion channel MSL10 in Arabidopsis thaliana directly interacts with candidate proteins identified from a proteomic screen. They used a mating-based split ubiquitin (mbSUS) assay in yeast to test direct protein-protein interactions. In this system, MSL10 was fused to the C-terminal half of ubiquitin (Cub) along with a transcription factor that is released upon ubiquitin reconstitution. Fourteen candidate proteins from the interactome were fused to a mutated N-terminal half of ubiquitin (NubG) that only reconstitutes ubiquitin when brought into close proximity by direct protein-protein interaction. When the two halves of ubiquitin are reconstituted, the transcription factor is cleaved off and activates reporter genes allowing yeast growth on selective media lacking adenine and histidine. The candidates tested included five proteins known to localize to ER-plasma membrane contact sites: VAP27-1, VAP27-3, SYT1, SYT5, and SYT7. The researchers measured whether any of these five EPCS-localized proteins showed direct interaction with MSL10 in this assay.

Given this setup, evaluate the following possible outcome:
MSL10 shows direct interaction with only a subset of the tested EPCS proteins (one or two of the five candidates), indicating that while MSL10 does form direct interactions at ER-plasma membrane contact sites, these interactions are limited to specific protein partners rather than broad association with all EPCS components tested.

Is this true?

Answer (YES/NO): YES